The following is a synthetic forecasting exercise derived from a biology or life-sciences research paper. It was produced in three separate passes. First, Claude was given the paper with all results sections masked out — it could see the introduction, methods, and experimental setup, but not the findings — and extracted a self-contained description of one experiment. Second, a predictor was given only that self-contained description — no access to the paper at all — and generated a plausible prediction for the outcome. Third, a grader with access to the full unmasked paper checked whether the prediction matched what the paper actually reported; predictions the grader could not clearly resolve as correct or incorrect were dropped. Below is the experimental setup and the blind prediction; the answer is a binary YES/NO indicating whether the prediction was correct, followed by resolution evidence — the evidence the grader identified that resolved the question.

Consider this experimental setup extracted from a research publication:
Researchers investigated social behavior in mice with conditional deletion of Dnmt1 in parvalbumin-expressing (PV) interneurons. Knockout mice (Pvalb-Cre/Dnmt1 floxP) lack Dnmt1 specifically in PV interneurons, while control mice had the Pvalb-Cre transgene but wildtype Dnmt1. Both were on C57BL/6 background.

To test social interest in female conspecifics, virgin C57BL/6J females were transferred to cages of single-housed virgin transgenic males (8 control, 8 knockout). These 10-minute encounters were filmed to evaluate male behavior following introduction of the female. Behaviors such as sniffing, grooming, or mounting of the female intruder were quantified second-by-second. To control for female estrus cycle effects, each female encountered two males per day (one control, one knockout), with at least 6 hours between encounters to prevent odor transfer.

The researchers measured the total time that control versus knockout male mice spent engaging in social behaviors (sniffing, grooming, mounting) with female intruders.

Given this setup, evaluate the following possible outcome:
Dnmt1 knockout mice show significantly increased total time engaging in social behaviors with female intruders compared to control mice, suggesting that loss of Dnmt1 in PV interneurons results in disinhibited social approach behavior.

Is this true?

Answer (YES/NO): NO